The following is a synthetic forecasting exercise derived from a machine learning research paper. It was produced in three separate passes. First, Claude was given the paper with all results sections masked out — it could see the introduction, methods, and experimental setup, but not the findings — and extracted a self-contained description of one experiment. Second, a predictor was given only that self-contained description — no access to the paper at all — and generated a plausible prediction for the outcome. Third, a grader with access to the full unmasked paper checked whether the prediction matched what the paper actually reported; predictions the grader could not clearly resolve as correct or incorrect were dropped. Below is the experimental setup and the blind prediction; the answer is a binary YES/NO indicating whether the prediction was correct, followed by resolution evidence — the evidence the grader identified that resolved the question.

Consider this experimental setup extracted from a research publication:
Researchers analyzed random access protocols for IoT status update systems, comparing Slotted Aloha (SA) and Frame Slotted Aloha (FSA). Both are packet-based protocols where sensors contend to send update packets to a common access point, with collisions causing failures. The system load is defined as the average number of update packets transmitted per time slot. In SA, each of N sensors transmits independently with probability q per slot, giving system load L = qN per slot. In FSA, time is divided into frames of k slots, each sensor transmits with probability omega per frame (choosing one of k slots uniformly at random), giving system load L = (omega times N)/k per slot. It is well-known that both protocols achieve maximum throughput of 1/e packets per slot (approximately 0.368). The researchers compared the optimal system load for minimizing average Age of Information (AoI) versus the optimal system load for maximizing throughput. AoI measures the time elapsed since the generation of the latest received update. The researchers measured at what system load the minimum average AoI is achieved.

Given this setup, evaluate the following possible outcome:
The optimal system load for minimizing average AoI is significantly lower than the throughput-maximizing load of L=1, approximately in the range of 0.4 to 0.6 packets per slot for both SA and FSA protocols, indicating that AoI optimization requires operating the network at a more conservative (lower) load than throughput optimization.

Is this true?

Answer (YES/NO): NO